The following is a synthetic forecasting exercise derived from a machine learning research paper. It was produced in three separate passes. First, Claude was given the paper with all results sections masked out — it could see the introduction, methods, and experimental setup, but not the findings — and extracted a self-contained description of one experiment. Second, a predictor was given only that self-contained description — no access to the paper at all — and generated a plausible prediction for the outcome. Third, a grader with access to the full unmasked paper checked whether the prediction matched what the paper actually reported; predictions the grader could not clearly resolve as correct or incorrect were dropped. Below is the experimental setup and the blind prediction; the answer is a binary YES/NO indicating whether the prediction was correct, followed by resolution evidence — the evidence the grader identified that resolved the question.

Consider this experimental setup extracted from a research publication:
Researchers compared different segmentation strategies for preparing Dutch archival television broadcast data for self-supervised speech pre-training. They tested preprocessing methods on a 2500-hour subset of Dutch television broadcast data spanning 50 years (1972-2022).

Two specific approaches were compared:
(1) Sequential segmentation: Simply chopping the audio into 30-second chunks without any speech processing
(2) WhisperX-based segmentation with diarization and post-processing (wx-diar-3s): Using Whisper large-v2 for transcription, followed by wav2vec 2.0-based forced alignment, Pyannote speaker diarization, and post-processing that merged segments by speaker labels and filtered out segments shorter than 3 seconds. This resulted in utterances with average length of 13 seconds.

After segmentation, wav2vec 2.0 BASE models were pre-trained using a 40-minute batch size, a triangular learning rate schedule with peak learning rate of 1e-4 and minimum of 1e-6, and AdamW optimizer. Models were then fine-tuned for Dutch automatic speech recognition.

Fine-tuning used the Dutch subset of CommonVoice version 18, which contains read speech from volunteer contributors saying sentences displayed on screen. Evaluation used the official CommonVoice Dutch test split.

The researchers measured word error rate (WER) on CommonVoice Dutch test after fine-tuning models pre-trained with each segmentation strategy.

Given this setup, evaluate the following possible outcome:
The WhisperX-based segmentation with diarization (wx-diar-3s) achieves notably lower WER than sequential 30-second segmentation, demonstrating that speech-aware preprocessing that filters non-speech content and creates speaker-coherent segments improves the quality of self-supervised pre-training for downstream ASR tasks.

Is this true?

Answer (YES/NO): YES